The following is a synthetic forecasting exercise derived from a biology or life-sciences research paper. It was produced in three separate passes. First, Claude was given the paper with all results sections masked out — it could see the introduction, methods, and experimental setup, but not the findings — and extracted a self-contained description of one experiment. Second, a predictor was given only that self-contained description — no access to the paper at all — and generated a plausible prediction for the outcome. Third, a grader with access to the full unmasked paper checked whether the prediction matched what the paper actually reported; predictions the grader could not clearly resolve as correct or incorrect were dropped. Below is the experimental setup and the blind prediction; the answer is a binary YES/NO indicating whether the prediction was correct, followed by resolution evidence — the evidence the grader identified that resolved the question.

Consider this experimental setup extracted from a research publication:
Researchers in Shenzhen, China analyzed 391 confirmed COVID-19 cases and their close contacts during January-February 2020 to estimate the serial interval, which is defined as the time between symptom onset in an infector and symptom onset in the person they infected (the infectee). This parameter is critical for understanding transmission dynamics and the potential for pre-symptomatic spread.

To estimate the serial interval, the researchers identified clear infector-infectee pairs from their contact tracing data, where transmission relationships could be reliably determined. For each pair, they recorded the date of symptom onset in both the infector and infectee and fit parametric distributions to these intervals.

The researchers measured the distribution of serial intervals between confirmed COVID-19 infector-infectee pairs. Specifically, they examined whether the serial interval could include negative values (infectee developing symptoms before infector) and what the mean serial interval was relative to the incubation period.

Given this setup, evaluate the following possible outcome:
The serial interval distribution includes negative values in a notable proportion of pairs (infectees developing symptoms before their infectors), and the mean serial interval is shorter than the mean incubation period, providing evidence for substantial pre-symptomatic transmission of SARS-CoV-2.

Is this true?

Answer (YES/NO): NO